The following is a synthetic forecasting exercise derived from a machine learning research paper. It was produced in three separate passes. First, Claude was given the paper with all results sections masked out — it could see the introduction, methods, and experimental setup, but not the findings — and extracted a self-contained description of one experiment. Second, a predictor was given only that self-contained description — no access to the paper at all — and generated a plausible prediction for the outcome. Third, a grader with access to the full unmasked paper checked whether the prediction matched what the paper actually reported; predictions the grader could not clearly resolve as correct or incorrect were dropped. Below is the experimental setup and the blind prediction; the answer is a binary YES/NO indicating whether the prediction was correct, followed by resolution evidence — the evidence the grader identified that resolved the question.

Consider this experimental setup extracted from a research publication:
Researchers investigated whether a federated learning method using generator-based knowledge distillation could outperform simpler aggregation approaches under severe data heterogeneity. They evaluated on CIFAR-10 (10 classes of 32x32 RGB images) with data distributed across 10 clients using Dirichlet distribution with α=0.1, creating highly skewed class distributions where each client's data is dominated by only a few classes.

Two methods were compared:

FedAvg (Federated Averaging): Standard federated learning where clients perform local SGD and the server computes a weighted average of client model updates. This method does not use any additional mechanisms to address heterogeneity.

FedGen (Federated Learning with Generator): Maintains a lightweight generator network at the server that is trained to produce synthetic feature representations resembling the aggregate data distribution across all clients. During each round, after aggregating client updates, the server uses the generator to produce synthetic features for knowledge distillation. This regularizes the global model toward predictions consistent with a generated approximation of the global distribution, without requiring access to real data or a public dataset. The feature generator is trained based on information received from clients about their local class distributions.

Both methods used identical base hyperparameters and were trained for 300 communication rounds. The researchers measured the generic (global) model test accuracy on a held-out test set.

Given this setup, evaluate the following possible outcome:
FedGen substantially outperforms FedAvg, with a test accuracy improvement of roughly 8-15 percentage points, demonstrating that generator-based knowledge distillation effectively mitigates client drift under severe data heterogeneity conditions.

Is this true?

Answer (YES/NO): NO